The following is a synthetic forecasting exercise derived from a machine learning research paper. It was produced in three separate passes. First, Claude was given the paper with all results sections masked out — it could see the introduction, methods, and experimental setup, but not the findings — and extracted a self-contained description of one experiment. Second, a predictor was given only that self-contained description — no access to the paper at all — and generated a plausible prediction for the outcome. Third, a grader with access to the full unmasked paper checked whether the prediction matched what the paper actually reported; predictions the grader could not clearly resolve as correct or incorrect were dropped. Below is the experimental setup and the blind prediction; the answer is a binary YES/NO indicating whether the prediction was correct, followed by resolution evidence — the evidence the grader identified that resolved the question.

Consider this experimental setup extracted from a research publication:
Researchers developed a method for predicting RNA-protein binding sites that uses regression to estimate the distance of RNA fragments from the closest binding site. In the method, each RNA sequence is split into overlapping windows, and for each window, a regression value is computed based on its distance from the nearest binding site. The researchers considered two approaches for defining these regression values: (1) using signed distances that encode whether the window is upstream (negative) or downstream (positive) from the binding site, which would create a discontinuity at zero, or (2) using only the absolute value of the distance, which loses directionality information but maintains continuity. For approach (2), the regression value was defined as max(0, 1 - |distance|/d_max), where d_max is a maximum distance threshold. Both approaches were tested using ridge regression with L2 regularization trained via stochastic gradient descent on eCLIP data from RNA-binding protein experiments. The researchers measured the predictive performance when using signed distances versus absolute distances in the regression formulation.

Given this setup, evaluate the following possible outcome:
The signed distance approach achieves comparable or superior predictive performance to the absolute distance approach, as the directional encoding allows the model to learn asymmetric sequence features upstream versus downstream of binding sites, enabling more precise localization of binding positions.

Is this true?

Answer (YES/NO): NO